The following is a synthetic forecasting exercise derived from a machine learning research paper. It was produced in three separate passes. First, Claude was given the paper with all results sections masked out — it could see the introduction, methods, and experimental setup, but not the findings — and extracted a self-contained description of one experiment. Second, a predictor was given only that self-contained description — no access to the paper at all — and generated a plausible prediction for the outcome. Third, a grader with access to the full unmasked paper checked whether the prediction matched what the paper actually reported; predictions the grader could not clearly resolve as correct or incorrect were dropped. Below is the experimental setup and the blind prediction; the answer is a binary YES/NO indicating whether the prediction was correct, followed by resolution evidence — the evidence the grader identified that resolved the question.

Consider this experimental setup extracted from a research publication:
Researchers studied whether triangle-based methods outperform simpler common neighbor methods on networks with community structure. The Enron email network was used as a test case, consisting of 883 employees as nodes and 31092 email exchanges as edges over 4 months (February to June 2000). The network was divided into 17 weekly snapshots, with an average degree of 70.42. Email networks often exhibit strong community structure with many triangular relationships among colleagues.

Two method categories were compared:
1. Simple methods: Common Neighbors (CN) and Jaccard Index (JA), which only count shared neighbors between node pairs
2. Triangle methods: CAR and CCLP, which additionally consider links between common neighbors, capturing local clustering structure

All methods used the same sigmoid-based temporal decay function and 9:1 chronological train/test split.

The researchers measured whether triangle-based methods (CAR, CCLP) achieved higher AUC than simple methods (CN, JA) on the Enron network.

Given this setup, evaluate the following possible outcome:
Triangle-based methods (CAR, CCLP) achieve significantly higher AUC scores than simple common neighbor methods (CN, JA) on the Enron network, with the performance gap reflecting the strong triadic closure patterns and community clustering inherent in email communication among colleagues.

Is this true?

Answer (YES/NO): NO